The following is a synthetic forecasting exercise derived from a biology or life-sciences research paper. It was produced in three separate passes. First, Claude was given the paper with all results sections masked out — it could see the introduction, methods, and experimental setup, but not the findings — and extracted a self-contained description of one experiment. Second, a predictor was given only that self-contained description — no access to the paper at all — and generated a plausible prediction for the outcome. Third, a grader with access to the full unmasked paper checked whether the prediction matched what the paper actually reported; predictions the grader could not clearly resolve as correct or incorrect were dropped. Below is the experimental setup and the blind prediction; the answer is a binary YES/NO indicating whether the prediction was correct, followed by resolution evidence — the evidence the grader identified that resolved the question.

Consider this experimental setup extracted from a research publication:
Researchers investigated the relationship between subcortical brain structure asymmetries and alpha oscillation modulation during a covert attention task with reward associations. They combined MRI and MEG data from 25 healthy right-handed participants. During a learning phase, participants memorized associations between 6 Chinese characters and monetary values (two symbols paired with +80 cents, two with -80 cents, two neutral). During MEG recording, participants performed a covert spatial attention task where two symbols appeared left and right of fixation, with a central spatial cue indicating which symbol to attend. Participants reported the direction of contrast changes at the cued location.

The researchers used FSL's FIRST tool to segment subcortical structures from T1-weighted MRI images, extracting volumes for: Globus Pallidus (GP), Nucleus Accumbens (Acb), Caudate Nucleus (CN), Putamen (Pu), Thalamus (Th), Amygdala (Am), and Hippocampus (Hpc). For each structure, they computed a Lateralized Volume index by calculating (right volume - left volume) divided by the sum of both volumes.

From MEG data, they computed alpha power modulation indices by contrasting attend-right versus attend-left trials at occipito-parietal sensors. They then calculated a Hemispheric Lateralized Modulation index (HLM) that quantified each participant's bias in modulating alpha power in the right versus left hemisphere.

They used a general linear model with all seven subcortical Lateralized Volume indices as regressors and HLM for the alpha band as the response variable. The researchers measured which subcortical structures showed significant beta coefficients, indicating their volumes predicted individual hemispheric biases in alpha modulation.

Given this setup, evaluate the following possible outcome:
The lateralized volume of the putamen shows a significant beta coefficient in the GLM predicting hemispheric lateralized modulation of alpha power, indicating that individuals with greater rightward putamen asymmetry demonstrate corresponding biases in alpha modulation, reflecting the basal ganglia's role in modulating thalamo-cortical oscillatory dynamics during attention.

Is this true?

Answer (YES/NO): NO